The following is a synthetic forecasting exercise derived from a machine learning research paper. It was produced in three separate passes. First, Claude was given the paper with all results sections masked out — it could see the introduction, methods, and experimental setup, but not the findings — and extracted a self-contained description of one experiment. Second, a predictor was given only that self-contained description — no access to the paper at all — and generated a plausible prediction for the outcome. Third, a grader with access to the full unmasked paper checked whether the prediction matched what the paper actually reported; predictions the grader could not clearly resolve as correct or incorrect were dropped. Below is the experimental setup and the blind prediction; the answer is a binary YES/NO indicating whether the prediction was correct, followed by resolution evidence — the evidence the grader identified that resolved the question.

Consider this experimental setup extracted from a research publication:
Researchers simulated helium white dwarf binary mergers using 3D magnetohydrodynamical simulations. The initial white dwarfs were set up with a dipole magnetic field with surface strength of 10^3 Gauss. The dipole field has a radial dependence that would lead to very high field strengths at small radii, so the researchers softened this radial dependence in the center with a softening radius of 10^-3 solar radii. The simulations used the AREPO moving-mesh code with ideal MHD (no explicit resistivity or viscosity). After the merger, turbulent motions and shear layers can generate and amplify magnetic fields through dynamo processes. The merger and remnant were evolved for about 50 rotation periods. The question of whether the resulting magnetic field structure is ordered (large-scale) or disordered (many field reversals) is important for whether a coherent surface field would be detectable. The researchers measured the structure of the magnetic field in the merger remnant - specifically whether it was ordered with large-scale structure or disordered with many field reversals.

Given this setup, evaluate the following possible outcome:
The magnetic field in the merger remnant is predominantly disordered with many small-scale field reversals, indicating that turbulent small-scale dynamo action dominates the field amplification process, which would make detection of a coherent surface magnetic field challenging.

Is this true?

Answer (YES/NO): NO